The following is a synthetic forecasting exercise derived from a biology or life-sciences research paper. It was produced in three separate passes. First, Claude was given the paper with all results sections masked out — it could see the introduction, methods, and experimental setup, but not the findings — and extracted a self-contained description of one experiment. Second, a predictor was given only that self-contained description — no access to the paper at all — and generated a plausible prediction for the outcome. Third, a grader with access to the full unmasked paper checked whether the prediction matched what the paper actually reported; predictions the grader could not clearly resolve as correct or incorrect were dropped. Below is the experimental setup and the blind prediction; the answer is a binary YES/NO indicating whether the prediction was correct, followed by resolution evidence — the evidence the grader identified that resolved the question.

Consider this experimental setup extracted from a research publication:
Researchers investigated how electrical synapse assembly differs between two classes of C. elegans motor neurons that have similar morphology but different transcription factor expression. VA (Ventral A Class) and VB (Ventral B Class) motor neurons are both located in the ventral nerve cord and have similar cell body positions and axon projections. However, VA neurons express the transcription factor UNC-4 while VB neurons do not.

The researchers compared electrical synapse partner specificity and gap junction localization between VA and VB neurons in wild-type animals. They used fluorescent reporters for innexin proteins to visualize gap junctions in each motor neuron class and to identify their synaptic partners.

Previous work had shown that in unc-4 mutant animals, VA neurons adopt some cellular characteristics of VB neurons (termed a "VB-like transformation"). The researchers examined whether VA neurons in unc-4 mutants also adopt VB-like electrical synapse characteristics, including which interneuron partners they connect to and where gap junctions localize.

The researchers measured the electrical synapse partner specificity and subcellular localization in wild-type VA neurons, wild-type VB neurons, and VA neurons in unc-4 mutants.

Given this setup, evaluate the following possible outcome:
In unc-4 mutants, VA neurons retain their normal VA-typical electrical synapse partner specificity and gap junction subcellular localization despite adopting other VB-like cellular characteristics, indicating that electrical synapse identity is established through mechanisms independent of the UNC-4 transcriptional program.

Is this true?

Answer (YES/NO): NO